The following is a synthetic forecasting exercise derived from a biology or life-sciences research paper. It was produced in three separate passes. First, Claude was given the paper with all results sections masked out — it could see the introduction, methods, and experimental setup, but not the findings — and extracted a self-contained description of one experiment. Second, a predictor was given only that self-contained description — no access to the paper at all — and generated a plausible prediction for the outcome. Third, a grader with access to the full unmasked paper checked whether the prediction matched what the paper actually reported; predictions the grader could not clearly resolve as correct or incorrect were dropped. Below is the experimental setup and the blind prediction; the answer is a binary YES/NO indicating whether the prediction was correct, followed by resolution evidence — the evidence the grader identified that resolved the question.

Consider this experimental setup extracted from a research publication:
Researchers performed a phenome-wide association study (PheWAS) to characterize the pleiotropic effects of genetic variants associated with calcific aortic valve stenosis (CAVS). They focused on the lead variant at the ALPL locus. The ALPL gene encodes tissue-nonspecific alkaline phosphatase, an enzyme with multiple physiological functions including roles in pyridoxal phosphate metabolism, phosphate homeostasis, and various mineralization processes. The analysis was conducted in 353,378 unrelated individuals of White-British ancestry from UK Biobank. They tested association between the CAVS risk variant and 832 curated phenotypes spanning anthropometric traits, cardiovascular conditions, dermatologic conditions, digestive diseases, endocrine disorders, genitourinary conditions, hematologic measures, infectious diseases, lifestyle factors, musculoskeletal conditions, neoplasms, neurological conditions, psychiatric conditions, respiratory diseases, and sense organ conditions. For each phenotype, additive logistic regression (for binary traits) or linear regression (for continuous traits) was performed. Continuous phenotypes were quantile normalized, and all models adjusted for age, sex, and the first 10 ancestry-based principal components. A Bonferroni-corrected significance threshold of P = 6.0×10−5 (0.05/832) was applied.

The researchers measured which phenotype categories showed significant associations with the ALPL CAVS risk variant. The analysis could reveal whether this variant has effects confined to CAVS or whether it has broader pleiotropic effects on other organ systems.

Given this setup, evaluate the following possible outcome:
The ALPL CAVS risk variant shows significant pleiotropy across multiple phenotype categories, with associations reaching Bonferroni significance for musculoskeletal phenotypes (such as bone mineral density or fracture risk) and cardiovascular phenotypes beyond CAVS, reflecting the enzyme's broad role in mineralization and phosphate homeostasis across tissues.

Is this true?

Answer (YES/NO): NO